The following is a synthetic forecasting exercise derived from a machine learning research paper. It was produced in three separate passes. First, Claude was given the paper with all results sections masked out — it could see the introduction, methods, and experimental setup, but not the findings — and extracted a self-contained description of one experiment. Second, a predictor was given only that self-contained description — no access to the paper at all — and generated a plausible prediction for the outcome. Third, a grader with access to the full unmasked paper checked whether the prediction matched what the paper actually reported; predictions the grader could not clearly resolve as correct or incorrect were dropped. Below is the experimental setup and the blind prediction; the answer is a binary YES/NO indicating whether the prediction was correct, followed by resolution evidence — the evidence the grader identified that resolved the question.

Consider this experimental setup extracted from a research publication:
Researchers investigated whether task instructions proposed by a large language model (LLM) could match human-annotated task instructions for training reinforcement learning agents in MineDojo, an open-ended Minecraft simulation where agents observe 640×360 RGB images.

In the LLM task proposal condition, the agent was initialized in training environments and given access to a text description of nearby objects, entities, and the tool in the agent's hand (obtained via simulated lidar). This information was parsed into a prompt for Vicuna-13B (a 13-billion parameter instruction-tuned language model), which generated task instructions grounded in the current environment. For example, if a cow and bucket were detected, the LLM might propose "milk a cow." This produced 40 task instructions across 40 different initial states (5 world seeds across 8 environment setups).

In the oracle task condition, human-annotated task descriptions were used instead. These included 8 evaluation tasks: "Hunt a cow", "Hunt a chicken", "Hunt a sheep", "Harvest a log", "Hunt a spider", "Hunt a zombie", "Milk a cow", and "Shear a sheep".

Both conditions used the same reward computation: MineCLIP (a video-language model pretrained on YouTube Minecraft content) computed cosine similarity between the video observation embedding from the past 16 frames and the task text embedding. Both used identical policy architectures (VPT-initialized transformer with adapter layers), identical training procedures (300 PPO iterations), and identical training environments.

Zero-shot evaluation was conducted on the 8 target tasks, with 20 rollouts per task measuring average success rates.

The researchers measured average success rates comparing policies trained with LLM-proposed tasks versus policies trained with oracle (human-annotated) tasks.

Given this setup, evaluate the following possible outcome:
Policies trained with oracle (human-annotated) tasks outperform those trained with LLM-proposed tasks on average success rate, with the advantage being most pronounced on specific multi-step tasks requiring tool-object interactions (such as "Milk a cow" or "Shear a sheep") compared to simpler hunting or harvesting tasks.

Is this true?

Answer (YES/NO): NO